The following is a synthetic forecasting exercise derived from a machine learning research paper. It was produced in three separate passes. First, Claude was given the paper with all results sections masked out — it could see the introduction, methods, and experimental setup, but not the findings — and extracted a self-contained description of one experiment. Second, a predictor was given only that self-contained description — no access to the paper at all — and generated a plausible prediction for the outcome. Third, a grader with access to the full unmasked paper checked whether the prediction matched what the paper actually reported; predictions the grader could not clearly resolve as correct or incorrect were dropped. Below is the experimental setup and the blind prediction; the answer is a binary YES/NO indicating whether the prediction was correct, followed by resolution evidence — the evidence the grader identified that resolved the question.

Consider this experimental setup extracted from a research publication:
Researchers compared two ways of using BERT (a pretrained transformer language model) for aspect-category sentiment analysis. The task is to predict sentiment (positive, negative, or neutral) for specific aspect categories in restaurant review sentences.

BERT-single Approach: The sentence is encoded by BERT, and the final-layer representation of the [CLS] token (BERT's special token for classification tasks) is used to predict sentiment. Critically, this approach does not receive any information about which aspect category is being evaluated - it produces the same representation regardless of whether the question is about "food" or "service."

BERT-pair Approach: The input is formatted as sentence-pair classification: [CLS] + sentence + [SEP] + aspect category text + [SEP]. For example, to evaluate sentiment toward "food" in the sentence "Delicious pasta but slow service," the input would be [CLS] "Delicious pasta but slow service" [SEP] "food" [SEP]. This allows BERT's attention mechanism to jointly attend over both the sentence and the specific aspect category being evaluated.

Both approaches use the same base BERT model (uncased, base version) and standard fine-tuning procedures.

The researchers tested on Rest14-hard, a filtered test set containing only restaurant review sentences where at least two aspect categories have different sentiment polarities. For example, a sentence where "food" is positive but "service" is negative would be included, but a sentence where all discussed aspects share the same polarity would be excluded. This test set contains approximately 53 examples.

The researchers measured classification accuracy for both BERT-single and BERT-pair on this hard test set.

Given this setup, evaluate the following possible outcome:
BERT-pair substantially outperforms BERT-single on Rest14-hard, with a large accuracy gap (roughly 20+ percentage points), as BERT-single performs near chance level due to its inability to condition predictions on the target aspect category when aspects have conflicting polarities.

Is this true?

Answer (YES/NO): NO